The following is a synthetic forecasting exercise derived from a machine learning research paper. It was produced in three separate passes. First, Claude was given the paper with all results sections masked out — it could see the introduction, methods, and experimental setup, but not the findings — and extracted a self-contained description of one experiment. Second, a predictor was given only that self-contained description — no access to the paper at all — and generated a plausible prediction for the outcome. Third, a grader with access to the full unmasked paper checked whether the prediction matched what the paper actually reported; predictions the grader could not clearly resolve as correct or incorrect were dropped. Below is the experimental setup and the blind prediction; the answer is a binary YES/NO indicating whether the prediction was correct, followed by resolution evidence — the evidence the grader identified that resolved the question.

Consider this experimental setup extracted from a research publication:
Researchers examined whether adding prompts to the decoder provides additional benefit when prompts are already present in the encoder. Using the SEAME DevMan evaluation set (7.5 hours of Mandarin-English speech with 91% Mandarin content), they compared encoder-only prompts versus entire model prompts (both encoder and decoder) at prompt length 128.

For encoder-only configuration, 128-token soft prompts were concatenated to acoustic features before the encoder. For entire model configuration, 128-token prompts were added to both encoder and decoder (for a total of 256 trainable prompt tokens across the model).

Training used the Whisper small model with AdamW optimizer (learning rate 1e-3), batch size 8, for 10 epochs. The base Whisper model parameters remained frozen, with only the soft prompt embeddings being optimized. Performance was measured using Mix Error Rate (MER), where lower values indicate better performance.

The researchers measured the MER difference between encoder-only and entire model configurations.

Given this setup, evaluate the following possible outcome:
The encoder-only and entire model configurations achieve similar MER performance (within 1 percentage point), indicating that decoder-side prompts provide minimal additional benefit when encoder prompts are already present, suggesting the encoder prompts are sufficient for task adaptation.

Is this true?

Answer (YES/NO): NO